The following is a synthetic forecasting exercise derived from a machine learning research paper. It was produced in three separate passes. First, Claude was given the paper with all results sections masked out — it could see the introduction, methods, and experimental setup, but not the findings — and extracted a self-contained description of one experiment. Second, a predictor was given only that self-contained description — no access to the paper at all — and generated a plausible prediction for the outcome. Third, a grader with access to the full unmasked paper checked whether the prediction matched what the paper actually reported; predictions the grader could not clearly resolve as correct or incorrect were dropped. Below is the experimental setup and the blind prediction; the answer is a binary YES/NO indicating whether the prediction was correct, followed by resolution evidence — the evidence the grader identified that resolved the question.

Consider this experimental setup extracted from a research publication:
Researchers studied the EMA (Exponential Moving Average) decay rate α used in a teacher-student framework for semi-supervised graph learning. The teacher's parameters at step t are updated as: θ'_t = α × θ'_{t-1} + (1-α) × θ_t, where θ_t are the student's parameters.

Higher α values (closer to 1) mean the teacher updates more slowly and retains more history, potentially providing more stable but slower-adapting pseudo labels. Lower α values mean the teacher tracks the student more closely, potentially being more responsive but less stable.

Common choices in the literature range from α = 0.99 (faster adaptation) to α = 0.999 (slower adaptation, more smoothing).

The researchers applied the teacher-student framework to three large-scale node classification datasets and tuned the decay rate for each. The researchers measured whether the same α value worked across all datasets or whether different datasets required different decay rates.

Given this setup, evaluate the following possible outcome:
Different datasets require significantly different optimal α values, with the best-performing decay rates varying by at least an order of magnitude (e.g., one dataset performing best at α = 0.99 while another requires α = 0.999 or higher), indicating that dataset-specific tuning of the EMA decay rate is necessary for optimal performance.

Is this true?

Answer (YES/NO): YES